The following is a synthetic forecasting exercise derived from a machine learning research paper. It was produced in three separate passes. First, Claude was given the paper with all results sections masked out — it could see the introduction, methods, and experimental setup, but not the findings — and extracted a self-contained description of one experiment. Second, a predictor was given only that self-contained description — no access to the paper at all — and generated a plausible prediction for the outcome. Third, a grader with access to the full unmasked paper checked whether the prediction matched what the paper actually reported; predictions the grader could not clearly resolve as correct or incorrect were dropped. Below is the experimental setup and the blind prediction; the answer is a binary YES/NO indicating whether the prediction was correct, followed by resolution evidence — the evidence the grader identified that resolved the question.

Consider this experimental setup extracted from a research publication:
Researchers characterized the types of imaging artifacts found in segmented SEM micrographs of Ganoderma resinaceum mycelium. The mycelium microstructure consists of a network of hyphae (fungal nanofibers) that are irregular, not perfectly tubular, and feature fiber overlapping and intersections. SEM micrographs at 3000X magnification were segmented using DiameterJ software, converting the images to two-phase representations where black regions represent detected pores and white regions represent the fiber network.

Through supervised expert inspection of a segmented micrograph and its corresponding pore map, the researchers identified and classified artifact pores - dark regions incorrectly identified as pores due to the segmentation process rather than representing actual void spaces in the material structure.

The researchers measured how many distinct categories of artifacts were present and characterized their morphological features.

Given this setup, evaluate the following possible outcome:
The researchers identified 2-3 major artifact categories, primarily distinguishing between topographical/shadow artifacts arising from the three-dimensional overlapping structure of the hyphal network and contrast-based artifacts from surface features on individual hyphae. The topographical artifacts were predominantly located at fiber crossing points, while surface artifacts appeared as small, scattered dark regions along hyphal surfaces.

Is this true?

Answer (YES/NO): NO